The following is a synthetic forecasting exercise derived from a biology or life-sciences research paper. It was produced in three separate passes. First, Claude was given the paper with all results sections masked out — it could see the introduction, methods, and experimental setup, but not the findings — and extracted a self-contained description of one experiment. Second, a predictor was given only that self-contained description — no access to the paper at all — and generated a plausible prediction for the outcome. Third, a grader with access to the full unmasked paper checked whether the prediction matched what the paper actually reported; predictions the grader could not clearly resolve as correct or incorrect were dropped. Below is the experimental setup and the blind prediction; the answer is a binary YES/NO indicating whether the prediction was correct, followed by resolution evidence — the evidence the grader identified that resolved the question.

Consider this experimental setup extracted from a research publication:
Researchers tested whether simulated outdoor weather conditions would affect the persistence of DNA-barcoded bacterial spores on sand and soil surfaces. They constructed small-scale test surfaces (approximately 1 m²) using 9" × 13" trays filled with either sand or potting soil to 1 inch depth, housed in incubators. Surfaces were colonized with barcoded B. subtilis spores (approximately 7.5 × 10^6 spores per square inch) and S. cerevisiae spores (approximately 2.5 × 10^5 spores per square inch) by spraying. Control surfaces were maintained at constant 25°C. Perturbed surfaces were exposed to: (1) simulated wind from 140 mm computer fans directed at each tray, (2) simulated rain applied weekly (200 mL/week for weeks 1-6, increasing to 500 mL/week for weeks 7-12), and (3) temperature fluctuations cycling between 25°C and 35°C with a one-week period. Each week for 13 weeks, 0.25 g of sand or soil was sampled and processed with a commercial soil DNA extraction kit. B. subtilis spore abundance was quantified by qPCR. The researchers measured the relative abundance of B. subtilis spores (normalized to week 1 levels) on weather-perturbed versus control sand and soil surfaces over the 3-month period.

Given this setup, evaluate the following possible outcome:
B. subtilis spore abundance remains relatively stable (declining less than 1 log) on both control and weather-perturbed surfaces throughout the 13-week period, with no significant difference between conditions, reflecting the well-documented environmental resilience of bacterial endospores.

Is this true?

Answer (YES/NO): YES